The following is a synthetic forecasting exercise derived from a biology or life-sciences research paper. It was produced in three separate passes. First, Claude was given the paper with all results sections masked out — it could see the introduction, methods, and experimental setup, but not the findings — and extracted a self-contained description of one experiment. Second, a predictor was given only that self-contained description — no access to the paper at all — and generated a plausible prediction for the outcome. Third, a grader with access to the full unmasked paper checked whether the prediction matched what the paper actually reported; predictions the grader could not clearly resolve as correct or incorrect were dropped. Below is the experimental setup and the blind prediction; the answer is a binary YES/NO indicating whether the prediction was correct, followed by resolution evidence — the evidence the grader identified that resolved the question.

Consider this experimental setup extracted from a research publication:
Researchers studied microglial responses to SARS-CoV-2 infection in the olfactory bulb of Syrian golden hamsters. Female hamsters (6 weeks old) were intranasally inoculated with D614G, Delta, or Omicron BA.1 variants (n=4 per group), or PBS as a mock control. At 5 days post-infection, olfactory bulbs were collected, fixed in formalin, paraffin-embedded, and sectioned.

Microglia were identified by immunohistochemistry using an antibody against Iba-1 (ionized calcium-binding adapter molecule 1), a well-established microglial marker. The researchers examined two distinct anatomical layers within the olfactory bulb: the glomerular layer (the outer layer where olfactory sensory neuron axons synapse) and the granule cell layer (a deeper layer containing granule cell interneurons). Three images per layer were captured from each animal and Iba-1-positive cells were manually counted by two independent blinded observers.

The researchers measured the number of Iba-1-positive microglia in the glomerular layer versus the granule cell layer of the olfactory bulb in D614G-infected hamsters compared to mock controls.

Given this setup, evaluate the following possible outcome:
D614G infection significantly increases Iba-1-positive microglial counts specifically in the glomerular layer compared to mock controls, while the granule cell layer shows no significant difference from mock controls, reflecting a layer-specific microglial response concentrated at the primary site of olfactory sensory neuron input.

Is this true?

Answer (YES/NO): NO